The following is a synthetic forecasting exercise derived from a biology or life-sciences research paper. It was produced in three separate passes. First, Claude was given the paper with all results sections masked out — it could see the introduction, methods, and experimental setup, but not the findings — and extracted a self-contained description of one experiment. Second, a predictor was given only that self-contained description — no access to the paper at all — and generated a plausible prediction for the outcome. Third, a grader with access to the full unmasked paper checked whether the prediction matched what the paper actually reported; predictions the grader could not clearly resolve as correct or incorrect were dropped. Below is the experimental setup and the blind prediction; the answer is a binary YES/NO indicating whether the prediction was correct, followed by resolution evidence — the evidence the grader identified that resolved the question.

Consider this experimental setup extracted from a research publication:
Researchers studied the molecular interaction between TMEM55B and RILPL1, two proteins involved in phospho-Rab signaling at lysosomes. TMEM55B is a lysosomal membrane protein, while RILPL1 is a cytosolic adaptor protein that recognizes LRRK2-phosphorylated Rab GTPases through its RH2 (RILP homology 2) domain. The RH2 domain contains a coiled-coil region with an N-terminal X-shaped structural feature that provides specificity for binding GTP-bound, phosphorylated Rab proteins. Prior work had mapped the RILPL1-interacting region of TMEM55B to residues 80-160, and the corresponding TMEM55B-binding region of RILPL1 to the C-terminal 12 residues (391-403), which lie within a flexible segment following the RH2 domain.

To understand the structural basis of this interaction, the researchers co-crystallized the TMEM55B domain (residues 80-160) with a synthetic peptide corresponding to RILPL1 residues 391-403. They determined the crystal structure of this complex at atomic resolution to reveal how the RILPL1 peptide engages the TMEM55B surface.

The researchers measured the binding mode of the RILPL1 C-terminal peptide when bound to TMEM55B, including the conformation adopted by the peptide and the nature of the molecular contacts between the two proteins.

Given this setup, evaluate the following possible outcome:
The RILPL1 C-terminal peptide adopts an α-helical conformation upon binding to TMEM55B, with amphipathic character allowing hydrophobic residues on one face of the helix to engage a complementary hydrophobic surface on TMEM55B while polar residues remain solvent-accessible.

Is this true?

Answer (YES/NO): NO